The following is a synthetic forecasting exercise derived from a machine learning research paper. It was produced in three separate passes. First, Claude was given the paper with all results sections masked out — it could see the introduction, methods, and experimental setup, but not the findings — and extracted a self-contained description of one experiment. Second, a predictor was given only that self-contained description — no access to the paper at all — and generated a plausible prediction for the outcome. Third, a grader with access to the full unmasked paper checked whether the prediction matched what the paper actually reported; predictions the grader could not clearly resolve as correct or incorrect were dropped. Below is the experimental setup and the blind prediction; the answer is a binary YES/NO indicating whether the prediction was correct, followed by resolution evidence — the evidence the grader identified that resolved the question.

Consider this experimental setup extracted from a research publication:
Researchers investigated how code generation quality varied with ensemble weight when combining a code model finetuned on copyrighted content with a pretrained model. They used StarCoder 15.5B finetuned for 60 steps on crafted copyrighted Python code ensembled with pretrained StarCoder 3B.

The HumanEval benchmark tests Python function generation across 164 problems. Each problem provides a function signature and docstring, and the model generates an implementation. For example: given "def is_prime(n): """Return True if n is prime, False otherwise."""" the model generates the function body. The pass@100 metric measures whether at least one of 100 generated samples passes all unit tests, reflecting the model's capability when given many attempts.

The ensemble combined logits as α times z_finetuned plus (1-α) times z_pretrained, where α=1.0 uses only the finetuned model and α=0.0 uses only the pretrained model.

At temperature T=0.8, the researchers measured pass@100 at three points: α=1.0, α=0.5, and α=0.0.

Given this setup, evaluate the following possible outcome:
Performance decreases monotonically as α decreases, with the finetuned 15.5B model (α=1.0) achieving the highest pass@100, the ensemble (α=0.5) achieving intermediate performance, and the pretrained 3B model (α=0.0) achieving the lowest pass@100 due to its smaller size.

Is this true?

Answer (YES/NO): YES